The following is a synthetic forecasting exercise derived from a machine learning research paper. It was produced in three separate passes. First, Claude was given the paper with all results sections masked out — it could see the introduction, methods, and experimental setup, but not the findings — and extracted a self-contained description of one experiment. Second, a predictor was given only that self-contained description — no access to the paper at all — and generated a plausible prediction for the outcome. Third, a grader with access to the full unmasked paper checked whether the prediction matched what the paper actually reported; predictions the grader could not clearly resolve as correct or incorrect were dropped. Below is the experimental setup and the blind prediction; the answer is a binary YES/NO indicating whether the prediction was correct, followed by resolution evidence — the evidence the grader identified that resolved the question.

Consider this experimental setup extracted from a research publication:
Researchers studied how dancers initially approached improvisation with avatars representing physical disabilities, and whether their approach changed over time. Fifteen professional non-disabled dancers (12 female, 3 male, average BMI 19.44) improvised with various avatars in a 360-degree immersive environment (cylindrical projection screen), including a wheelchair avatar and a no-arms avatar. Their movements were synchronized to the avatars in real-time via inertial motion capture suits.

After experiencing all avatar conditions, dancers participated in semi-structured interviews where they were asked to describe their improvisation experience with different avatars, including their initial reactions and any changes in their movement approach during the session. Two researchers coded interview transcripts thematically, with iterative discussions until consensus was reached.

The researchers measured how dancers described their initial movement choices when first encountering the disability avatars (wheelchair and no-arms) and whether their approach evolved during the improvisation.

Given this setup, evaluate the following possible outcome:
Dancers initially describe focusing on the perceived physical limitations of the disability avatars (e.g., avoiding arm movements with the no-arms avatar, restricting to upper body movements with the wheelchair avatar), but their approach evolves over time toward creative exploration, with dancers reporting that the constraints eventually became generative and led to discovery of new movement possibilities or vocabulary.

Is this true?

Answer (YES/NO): YES